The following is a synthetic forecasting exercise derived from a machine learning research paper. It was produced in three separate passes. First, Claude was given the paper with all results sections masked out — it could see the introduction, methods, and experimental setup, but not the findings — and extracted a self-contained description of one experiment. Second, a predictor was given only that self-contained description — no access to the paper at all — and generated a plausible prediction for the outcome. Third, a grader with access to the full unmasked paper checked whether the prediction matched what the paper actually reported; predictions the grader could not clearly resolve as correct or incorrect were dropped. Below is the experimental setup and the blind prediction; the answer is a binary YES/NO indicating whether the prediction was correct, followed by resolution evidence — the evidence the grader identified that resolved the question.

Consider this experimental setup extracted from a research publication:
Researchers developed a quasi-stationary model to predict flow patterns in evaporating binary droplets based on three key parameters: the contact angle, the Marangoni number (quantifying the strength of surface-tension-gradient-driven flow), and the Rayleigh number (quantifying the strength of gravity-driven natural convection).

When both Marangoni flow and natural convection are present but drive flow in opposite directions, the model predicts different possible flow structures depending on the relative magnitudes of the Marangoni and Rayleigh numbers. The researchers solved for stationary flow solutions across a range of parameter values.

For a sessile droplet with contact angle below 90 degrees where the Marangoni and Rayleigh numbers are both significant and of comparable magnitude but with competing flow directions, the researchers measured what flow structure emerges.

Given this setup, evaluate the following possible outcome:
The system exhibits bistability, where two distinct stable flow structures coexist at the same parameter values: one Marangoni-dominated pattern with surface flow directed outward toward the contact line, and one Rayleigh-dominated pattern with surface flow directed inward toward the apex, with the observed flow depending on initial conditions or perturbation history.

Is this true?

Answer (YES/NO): NO